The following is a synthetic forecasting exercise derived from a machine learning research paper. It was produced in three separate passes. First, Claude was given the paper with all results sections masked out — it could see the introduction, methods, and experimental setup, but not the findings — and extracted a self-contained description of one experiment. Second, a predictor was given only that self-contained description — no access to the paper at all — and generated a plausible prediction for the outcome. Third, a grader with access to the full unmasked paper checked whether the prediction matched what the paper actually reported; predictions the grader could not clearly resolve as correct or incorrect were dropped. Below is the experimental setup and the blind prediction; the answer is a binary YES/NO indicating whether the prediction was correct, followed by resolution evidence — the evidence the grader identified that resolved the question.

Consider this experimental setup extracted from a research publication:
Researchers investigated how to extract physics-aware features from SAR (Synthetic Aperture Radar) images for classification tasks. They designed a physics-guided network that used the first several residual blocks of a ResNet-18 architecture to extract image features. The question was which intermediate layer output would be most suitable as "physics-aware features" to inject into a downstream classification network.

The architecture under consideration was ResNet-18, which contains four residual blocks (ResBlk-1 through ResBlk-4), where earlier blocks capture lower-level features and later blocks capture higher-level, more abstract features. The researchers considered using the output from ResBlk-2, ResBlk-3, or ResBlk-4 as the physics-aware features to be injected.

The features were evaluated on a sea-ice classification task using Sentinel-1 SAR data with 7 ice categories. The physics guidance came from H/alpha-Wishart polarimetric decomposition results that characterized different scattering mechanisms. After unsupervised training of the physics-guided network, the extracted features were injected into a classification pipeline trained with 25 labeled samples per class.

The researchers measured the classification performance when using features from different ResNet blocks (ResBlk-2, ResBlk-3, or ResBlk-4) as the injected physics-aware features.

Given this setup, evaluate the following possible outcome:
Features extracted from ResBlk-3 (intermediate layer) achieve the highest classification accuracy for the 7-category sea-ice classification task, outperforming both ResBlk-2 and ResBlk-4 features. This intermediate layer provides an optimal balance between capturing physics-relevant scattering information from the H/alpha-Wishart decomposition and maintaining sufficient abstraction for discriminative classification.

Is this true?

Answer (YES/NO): YES